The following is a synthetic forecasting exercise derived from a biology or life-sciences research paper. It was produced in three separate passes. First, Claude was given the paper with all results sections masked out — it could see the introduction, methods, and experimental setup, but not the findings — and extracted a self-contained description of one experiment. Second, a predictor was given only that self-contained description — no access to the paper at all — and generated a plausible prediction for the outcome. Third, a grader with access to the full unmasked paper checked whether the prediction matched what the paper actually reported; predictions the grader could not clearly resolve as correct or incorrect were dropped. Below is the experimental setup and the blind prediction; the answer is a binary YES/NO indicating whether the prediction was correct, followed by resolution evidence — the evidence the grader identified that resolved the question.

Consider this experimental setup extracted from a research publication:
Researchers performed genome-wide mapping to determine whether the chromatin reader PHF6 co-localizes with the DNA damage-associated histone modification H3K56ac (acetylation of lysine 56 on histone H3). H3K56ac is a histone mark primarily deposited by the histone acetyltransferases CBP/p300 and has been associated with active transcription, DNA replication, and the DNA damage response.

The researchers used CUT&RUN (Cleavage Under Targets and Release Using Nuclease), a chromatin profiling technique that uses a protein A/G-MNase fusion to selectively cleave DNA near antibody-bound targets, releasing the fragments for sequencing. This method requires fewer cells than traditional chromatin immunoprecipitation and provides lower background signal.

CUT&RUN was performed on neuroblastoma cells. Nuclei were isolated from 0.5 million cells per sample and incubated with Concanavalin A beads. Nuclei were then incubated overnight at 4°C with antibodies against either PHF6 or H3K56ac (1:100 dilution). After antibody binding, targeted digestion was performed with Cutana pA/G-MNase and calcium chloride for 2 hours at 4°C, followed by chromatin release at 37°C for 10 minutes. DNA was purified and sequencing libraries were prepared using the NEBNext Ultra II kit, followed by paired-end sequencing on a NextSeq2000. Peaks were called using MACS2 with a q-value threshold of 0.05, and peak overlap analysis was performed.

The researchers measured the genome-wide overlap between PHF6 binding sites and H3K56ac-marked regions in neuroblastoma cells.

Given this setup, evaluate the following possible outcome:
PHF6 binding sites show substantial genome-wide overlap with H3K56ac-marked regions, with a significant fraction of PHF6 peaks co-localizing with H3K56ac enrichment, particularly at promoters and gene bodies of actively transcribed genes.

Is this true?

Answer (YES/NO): NO